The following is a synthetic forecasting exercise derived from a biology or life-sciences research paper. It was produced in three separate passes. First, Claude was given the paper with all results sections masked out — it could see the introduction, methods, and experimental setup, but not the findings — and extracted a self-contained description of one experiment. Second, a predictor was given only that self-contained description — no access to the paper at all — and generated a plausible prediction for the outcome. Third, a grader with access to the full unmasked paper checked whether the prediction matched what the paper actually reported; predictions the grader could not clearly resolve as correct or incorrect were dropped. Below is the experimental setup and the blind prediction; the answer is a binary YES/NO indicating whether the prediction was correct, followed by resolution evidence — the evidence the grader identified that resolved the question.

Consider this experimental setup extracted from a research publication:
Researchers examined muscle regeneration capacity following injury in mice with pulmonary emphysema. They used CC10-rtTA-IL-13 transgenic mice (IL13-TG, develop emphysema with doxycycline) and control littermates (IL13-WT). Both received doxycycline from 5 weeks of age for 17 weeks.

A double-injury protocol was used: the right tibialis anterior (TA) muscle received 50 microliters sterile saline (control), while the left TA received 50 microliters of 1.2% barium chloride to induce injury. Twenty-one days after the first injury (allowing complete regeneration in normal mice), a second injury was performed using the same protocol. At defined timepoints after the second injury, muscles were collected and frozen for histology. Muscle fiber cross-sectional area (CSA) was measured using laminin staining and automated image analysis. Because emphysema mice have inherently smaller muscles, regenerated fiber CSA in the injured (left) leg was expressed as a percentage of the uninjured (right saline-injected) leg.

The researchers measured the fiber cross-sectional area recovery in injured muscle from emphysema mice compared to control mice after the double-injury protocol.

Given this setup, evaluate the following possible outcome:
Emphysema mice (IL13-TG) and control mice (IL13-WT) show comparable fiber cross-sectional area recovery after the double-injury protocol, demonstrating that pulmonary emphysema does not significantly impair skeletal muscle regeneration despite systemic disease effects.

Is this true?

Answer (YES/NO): NO